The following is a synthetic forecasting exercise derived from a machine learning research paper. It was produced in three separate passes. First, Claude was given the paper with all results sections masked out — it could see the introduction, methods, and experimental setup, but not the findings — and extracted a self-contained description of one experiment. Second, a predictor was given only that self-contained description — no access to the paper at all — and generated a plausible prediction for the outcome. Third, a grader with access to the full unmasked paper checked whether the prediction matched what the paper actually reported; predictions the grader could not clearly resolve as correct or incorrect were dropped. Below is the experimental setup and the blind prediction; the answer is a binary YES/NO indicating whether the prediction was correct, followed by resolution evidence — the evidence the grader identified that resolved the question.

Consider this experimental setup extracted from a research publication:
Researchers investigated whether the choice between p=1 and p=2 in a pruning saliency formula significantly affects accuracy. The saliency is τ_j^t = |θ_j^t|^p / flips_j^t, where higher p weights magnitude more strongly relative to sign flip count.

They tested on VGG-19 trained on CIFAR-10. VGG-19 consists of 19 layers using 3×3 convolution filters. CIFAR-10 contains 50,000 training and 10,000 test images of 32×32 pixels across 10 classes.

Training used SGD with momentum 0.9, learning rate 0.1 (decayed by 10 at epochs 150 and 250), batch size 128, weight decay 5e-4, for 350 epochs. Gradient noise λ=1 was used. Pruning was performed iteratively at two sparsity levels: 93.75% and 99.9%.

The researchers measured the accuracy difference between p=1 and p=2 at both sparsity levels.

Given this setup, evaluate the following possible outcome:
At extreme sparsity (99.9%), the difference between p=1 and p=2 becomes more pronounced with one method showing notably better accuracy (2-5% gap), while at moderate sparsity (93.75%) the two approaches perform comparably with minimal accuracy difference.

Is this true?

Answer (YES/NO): NO